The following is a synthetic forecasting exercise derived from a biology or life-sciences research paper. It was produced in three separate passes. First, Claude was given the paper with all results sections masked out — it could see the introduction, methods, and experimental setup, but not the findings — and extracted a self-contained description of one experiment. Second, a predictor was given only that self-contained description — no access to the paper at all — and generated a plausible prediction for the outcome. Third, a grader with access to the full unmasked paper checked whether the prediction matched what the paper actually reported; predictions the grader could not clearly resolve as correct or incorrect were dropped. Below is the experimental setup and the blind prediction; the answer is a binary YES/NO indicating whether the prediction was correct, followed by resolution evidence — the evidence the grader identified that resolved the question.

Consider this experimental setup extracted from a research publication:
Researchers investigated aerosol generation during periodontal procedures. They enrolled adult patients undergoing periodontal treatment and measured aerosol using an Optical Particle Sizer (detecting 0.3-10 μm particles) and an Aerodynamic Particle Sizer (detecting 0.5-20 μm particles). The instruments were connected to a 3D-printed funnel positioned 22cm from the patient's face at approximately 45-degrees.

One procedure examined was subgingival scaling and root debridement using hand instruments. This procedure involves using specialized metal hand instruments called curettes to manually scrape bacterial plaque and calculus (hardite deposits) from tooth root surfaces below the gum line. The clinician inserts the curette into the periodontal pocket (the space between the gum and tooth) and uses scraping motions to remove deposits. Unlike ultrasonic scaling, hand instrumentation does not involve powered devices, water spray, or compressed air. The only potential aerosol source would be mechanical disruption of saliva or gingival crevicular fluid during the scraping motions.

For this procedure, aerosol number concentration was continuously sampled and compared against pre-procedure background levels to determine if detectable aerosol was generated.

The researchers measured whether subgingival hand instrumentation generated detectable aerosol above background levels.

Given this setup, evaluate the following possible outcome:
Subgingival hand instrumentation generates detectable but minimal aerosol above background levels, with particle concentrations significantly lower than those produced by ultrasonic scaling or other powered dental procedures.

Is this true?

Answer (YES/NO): NO